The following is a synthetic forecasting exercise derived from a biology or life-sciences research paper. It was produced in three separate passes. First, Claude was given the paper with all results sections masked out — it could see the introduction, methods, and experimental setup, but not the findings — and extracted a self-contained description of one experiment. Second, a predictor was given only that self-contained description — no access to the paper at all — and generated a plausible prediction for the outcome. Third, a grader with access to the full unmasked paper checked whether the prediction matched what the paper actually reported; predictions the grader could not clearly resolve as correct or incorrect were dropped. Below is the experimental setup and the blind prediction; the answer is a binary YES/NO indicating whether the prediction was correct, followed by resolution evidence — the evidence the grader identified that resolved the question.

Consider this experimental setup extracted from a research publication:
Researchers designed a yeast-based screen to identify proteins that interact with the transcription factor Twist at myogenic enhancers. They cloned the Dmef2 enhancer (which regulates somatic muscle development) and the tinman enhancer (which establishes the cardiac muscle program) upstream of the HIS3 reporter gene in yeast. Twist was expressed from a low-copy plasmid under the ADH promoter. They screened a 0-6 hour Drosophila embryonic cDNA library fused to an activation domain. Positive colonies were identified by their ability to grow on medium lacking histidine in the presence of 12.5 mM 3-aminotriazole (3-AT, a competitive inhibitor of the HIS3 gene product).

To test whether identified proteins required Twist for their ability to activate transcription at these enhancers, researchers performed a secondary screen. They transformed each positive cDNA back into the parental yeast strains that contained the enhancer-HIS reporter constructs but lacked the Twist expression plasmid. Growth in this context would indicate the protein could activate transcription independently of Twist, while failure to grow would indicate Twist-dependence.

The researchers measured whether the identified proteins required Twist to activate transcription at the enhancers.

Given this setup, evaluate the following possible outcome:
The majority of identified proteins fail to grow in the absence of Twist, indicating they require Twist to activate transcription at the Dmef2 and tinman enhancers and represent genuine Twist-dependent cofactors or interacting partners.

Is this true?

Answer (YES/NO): YES